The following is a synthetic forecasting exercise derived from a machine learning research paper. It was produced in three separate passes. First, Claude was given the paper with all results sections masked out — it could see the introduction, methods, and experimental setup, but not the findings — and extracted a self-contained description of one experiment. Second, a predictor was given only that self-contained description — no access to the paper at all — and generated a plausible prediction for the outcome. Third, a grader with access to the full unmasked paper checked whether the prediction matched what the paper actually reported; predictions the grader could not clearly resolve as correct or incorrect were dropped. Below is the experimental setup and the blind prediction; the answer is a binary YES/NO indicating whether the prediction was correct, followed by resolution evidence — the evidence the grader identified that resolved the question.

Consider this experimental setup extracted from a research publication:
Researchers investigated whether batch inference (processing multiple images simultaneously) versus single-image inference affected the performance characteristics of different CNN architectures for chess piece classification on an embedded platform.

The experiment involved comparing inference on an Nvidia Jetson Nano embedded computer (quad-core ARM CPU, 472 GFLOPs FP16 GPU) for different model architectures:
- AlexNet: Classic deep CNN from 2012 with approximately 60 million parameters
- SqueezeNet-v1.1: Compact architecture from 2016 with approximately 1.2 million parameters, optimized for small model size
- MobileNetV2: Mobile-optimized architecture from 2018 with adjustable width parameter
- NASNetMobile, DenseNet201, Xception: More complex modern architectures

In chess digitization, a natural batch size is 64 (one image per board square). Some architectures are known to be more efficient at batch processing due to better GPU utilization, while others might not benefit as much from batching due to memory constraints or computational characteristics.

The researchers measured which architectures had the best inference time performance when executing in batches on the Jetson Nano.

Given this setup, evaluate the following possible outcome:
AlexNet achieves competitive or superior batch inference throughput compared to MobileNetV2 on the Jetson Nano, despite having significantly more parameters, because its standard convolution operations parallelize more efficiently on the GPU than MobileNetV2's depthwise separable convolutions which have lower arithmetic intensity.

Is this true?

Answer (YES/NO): YES